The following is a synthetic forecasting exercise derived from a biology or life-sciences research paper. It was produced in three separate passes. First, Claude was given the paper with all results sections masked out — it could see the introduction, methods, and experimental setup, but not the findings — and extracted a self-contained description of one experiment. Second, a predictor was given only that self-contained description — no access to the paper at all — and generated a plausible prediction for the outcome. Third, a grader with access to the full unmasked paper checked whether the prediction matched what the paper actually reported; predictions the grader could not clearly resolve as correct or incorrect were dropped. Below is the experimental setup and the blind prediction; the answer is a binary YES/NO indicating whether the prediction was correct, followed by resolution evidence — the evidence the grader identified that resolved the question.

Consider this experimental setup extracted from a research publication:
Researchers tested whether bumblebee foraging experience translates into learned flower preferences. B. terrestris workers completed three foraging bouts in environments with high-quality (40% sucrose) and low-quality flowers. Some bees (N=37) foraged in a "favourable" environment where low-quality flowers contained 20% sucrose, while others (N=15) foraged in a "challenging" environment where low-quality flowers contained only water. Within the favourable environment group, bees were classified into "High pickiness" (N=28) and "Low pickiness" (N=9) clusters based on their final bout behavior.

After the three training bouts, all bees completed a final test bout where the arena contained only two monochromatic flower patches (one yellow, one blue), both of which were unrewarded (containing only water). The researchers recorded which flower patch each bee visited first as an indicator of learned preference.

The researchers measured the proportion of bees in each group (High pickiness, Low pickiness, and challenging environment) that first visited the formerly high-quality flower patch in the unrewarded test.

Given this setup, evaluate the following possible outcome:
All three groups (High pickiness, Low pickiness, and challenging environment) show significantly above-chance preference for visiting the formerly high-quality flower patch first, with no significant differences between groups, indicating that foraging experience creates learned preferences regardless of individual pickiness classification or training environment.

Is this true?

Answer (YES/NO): NO